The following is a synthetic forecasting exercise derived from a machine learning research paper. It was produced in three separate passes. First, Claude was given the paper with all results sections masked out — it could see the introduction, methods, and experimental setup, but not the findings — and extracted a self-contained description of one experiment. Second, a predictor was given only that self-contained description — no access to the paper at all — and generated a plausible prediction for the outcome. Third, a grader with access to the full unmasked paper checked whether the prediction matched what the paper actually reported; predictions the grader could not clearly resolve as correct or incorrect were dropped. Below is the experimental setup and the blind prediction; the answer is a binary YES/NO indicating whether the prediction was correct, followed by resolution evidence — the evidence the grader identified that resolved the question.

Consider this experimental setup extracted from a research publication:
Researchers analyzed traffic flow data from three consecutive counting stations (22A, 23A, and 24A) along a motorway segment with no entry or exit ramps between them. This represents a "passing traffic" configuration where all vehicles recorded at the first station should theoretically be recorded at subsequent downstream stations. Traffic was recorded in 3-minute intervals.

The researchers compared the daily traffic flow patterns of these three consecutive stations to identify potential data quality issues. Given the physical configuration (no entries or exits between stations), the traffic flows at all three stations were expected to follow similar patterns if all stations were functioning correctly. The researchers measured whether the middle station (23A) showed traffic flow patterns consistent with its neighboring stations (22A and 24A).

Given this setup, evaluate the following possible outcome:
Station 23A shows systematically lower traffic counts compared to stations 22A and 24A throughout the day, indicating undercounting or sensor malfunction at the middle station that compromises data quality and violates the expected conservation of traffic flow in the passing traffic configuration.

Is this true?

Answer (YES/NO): NO